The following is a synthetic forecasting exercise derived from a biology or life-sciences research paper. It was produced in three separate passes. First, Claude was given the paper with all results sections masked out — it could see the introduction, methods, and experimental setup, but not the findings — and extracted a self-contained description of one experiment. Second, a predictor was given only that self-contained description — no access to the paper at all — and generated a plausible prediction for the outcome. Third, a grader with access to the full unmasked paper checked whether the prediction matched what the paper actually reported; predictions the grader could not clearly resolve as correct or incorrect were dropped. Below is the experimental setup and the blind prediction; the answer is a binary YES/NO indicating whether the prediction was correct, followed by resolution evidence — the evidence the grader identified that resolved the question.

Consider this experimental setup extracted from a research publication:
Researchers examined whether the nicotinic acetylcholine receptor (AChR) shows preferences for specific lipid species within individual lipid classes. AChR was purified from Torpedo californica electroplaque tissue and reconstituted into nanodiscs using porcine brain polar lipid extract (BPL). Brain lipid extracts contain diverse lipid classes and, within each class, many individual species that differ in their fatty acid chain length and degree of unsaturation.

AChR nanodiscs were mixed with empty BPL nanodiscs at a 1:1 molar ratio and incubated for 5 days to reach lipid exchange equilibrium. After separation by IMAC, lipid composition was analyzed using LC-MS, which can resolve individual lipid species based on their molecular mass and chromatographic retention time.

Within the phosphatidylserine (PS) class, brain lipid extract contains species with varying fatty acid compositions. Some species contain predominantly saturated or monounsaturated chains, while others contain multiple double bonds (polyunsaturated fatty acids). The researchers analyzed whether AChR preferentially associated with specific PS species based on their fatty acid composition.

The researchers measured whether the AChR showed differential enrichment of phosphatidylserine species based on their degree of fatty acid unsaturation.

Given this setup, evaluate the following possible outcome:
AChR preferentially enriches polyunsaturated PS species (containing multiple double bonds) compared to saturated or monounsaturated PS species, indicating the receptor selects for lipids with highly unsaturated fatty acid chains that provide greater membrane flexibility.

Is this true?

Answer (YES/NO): YES